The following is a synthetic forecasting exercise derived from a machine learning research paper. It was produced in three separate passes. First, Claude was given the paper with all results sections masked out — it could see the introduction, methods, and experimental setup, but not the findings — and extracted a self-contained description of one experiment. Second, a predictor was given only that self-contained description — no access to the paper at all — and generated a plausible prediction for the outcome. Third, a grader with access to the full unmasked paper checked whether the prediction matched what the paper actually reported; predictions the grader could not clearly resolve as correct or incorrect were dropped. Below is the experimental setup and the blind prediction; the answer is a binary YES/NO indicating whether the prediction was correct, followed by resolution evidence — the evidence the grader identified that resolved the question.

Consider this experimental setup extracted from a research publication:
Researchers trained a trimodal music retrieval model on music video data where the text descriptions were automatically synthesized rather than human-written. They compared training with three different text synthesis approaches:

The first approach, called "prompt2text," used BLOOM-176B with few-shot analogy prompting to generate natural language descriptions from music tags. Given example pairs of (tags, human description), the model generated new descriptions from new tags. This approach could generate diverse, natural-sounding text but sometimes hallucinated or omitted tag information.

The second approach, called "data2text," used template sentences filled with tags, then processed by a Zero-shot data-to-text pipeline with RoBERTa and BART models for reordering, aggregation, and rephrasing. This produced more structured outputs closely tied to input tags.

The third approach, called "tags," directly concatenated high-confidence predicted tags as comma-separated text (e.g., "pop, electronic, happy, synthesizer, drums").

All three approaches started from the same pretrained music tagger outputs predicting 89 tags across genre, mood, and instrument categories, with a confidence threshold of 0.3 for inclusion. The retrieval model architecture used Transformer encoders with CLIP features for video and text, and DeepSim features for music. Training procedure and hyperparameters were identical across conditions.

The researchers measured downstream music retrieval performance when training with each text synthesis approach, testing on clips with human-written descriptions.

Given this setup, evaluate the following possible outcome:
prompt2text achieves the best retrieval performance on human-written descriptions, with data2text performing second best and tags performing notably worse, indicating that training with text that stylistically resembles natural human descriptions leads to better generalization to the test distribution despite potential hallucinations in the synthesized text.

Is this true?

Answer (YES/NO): YES